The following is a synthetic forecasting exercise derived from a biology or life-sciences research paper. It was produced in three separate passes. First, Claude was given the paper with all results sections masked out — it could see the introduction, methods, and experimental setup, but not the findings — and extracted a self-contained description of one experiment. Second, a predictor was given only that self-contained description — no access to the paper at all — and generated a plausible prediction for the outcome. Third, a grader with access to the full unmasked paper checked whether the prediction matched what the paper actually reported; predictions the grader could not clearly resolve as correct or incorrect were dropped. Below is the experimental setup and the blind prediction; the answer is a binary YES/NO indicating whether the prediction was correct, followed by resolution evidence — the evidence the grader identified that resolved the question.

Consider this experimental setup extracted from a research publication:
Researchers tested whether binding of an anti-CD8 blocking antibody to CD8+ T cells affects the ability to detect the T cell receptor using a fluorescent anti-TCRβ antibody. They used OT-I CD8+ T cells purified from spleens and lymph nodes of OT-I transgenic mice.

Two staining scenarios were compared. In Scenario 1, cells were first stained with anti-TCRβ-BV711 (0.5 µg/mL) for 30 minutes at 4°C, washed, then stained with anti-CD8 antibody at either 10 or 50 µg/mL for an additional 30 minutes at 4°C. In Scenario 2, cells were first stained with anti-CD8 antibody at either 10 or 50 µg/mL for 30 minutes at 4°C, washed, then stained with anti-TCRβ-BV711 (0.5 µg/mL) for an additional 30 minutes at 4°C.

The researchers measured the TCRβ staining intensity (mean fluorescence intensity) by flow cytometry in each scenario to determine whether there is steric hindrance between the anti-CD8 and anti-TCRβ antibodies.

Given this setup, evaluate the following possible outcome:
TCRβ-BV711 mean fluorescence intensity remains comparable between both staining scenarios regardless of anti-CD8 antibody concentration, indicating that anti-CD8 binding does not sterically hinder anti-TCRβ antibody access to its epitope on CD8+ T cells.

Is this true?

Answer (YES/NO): NO